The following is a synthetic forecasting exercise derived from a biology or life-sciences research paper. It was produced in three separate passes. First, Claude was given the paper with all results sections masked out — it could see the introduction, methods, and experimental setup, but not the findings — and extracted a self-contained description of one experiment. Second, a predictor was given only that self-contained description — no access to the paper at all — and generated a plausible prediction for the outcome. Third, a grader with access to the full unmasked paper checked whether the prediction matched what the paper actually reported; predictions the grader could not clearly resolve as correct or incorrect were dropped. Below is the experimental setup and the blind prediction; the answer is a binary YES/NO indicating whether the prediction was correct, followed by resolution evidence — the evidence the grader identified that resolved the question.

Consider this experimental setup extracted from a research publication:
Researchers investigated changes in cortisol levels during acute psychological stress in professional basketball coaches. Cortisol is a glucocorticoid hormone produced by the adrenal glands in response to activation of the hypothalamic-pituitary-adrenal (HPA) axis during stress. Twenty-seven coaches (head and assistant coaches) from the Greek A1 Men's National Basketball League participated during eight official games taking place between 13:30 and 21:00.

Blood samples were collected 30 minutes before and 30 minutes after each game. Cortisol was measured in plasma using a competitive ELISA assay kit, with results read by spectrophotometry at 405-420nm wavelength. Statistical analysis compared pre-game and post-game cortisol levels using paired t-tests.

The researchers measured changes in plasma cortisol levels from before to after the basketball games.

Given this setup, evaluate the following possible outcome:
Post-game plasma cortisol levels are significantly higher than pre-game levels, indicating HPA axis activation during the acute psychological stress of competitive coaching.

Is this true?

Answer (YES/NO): NO